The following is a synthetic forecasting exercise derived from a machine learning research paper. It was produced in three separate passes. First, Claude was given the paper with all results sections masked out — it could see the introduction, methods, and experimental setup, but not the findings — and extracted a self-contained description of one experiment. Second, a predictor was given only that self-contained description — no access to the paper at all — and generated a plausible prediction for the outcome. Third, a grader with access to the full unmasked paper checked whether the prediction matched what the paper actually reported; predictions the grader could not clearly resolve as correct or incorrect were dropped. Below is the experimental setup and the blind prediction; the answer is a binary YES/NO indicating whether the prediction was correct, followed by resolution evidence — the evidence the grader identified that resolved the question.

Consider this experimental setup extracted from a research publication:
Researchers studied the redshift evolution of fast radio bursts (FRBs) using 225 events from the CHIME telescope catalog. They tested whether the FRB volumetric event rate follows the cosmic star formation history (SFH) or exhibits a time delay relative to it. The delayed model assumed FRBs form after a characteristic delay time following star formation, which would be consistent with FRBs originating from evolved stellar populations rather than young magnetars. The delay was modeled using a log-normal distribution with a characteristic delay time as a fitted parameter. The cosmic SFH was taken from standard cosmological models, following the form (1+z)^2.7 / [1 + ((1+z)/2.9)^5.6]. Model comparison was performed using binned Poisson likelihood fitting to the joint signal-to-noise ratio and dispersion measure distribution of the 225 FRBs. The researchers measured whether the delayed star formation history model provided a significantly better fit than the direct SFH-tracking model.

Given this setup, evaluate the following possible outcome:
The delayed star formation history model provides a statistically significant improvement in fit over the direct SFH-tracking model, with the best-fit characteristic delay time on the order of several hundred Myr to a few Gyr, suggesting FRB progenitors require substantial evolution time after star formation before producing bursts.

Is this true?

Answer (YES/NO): NO